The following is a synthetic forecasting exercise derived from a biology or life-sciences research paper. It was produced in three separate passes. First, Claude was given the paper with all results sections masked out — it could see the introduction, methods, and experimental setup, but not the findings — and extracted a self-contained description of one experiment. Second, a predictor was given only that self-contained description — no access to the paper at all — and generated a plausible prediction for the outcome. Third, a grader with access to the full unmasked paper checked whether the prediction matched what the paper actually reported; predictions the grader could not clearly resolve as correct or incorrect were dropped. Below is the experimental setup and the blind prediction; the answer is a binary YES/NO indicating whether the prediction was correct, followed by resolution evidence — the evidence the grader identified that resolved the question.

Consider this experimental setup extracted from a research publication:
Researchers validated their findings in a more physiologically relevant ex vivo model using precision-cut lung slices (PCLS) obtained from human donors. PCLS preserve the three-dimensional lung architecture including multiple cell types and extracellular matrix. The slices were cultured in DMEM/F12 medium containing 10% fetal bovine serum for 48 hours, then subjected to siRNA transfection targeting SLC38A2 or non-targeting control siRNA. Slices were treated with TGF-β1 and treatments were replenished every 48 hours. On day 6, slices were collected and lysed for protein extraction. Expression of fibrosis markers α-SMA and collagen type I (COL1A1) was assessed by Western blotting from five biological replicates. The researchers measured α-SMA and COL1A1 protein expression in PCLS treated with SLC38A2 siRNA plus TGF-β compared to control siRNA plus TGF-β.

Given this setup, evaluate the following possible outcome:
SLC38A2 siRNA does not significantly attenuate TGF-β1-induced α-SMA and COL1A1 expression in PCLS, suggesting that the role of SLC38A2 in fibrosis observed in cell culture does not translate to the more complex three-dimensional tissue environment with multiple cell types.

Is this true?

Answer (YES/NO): NO